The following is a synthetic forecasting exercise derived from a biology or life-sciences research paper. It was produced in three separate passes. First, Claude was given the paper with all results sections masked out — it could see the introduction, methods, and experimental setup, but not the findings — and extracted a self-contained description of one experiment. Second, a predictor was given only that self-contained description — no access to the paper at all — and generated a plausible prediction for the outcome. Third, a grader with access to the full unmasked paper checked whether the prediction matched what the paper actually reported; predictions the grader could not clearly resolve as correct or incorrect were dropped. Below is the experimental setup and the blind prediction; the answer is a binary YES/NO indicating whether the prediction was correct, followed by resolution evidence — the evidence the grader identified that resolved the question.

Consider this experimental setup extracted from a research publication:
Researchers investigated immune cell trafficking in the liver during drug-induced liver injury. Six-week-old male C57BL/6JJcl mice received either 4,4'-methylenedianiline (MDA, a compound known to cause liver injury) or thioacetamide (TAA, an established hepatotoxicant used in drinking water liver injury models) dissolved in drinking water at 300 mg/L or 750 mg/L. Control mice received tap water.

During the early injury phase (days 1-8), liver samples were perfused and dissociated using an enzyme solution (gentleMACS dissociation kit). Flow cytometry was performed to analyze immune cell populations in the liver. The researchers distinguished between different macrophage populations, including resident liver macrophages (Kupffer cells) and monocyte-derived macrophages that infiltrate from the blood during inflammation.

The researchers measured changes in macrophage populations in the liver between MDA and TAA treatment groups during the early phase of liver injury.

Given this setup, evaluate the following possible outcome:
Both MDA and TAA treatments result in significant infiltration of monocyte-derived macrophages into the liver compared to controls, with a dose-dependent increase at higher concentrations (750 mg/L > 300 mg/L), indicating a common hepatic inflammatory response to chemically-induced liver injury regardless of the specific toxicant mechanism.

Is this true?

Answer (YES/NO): NO